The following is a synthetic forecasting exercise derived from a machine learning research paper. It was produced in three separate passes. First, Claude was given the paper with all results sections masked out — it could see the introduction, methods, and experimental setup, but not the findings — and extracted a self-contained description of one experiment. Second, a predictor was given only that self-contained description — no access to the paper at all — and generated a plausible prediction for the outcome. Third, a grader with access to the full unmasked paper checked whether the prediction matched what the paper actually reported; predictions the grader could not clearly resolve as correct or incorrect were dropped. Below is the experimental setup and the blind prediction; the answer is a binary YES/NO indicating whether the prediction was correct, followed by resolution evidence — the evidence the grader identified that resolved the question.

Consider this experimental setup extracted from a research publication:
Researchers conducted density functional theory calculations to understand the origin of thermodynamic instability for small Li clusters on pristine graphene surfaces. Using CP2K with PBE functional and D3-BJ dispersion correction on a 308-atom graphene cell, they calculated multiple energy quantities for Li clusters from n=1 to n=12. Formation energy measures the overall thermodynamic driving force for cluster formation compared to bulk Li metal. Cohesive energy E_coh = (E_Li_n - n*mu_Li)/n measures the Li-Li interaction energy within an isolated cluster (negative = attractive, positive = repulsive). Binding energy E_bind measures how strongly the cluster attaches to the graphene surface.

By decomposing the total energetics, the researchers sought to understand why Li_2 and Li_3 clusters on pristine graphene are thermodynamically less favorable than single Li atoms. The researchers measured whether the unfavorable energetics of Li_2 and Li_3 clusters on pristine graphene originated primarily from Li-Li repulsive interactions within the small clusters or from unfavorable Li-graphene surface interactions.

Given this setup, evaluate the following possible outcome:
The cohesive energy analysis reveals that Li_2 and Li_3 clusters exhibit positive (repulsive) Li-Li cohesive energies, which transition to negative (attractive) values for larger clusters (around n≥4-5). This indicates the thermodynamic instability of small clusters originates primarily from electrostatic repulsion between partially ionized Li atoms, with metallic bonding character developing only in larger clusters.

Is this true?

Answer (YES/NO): NO